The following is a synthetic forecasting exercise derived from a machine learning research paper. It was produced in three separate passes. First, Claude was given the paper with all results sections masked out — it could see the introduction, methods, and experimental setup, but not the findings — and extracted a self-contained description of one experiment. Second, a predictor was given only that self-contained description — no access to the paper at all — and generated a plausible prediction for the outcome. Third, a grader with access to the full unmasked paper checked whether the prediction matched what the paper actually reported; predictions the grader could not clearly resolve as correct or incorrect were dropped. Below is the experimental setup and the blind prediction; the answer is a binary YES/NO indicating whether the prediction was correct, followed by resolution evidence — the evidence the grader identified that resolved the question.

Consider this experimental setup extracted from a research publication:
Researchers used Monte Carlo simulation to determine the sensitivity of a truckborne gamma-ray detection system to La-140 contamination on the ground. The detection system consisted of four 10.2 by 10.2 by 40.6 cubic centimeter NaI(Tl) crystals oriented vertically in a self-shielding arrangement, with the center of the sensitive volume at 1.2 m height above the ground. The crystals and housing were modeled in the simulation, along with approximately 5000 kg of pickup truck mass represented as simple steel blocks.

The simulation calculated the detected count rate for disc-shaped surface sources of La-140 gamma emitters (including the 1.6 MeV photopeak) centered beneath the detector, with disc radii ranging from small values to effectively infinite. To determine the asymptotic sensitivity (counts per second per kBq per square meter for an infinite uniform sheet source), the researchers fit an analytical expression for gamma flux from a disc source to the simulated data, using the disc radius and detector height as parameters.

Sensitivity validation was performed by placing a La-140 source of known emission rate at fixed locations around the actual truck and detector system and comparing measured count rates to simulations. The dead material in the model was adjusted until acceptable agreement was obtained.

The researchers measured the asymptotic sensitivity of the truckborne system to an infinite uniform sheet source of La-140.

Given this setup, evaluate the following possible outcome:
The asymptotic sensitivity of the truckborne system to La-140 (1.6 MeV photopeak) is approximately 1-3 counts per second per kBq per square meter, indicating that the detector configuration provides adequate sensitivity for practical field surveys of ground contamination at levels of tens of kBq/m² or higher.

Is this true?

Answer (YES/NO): NO